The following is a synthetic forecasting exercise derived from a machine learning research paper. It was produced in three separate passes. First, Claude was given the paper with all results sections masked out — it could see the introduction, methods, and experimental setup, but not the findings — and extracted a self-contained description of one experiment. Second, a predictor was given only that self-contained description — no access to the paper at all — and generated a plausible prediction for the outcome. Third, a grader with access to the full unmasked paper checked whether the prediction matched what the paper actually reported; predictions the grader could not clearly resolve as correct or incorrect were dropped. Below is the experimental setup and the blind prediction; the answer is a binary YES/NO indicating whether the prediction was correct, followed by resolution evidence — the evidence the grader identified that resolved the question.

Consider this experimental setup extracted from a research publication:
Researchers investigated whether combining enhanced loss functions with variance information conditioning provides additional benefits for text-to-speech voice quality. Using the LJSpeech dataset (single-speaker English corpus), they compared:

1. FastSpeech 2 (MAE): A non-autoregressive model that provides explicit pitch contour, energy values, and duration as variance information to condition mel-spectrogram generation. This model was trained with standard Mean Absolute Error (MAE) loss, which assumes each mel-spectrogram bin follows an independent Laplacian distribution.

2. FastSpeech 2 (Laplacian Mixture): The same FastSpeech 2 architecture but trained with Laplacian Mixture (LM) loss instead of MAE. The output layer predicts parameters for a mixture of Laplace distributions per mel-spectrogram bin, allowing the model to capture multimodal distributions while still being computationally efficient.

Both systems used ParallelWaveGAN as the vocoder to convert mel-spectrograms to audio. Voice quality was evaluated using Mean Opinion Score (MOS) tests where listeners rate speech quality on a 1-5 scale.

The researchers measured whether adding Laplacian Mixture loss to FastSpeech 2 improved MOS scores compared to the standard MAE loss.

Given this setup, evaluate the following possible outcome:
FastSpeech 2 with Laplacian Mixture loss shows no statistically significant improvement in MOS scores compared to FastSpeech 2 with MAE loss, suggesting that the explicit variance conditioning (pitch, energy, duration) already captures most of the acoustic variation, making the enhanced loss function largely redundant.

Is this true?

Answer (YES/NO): NO